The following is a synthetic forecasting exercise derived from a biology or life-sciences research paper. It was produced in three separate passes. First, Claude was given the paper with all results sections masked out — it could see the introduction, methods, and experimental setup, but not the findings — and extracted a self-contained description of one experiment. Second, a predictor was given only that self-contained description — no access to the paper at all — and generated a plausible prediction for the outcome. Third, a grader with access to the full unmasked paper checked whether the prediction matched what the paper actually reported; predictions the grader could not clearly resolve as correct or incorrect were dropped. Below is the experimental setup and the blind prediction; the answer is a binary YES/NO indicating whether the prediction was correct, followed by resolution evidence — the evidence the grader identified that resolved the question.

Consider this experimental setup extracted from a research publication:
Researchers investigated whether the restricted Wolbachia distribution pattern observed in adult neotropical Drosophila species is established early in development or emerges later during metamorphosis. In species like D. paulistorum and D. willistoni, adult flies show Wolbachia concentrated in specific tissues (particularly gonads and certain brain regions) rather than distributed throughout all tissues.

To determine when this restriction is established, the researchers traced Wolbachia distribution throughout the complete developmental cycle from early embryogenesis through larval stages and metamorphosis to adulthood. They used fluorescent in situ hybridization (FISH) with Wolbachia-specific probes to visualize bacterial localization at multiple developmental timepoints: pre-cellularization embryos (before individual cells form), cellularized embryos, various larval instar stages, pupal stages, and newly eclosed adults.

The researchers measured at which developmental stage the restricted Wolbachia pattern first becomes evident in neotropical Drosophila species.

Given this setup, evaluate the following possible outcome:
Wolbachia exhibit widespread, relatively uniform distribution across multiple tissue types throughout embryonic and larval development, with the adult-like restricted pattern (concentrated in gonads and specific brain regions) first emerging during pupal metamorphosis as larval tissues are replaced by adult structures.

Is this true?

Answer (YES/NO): NO